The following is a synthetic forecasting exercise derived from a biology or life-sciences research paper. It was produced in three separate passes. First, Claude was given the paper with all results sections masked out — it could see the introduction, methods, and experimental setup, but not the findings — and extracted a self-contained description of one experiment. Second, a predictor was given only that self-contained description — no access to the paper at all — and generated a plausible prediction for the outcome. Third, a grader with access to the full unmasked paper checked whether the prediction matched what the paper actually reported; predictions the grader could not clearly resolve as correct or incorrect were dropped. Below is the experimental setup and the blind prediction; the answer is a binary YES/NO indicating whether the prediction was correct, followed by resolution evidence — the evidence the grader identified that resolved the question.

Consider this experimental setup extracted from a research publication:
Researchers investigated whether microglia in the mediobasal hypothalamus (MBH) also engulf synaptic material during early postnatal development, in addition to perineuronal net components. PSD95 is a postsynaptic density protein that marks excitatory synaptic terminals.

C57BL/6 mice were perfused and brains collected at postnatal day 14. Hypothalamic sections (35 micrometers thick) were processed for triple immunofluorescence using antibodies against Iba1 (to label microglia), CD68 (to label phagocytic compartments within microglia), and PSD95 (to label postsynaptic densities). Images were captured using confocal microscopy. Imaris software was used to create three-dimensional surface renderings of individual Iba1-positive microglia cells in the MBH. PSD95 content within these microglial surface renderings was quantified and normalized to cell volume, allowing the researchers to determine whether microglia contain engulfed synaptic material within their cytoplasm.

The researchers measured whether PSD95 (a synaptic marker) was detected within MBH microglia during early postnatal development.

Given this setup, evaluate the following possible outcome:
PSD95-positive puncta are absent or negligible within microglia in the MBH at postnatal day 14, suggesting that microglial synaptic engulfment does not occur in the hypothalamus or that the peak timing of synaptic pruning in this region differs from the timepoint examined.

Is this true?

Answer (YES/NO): NO